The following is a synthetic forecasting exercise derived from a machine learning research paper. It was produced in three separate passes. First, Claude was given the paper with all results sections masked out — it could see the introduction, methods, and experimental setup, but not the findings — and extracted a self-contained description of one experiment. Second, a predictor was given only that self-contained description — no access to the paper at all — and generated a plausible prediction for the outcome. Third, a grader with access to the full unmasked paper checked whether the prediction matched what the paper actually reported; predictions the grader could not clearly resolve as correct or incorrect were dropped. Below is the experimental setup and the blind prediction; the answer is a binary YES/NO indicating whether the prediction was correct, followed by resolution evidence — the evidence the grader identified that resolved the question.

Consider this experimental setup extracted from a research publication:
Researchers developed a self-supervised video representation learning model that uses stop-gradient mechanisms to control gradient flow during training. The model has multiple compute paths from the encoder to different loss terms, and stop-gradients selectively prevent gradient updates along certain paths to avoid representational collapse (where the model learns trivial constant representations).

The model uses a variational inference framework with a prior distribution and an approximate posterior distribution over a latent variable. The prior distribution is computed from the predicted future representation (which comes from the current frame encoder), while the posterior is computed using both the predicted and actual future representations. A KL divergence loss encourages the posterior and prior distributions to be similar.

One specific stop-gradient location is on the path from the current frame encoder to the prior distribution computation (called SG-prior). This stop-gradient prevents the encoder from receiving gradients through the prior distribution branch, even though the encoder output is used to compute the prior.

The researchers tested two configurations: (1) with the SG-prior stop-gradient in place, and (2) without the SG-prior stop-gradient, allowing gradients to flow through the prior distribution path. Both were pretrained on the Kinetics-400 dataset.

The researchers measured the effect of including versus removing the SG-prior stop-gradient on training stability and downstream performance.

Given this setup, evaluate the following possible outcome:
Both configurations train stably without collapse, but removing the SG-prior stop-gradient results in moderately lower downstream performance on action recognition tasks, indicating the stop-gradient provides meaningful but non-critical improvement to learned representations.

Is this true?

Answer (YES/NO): NO